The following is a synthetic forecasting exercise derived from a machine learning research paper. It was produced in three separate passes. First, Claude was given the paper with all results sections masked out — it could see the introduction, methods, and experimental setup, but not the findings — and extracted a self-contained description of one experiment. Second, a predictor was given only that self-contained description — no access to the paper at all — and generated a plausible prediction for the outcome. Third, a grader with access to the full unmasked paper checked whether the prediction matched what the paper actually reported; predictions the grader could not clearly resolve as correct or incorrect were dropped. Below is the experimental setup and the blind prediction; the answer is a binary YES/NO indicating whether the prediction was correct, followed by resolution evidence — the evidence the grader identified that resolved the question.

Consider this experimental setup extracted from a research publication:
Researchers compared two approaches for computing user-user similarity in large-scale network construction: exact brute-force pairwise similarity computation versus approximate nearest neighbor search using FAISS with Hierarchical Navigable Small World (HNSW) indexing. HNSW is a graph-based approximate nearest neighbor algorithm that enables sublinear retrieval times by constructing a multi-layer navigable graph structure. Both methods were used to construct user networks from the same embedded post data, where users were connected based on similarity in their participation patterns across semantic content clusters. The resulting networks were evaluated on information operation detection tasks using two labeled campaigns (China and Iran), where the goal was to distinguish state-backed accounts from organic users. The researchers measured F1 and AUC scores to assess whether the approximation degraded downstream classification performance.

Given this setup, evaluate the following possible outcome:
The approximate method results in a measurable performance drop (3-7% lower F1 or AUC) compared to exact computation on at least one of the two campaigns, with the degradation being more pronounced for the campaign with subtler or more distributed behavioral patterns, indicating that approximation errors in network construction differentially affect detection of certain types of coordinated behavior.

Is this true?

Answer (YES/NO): NO